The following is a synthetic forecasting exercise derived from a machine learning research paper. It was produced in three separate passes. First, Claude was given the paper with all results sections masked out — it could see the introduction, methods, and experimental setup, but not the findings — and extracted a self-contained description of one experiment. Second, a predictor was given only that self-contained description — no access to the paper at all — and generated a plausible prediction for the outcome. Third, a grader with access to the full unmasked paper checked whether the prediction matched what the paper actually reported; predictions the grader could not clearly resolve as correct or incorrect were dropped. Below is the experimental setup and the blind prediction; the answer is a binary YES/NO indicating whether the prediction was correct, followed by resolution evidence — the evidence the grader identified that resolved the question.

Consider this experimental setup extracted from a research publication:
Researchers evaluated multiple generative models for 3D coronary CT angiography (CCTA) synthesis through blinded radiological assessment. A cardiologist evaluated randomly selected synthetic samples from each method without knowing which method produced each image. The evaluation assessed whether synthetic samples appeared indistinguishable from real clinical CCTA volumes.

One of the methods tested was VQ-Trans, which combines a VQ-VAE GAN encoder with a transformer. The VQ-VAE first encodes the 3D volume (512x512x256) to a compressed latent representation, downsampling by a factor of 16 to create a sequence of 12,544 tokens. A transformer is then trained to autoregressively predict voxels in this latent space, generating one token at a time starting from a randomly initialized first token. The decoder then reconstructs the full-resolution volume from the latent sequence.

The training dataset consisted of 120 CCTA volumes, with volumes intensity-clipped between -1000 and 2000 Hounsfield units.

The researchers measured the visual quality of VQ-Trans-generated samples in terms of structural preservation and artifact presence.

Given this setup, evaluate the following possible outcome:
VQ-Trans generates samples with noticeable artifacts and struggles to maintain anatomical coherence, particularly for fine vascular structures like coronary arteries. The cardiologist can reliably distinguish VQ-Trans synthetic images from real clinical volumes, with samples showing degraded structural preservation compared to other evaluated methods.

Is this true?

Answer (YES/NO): NO